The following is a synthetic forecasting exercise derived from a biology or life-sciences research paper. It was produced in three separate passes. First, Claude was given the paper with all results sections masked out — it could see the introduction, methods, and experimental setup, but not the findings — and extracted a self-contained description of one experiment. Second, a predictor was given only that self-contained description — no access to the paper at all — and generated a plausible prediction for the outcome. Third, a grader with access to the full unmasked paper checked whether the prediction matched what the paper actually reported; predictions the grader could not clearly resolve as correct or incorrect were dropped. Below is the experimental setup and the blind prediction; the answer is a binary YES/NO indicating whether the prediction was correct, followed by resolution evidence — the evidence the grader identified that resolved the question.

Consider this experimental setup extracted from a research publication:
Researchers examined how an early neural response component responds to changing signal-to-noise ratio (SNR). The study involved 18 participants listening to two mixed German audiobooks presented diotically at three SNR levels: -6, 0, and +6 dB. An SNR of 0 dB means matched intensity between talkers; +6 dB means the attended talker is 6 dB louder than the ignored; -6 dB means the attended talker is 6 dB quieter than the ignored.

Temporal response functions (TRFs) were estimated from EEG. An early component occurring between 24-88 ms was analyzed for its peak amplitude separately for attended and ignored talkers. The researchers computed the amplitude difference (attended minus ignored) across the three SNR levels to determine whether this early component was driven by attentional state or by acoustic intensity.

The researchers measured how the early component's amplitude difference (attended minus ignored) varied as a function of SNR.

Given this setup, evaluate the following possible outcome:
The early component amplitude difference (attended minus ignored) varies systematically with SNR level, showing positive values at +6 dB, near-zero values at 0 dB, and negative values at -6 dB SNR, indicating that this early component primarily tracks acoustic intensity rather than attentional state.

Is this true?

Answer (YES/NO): YES